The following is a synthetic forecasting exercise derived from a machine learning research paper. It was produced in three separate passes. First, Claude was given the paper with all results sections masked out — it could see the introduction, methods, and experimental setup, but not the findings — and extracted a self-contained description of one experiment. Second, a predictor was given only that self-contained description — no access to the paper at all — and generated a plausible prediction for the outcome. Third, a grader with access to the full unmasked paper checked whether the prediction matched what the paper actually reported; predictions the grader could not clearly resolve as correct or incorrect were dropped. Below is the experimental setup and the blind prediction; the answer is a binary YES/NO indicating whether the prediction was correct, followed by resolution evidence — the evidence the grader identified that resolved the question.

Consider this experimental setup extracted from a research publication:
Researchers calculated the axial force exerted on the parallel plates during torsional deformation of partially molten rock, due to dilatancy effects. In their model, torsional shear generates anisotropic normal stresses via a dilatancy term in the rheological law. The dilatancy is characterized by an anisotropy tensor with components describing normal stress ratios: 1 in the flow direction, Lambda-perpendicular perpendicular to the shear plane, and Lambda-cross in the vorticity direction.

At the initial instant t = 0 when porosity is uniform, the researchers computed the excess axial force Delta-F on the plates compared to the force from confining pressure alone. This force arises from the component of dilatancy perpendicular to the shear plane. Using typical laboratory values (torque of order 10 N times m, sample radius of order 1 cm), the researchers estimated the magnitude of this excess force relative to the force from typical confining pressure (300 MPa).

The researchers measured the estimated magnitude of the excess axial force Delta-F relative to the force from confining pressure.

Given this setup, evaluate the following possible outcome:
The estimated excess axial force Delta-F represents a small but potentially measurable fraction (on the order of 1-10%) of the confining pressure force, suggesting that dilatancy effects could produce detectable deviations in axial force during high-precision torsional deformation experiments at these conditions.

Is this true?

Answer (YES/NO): YES